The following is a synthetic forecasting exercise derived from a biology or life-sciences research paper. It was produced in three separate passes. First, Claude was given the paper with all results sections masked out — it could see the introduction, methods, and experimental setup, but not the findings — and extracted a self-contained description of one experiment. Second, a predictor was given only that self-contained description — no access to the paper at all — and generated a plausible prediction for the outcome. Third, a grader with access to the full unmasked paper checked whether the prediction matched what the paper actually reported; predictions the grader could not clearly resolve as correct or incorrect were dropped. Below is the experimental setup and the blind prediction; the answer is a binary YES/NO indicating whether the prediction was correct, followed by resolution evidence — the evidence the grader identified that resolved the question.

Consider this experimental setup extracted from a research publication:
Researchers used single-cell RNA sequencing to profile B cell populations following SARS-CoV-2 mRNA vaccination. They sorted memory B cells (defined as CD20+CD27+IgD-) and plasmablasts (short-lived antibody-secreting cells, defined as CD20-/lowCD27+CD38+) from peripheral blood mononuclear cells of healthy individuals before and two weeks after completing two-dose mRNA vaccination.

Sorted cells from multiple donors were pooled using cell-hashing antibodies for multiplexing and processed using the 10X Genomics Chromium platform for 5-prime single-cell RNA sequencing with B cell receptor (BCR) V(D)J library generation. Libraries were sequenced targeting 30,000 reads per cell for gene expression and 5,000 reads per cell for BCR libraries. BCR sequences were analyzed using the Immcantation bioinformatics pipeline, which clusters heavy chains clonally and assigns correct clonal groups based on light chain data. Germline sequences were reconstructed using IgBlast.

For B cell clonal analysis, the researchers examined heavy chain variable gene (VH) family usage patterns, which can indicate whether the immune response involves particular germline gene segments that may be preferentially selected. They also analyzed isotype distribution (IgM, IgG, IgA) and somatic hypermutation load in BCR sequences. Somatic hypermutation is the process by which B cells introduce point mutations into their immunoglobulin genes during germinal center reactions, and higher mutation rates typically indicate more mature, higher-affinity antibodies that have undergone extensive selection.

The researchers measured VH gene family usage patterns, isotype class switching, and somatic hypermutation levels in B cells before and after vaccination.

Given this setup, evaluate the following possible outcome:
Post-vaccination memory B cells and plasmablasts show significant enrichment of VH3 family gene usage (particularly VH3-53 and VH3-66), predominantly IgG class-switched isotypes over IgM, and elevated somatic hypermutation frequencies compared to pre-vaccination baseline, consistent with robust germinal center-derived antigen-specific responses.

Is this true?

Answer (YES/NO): NO